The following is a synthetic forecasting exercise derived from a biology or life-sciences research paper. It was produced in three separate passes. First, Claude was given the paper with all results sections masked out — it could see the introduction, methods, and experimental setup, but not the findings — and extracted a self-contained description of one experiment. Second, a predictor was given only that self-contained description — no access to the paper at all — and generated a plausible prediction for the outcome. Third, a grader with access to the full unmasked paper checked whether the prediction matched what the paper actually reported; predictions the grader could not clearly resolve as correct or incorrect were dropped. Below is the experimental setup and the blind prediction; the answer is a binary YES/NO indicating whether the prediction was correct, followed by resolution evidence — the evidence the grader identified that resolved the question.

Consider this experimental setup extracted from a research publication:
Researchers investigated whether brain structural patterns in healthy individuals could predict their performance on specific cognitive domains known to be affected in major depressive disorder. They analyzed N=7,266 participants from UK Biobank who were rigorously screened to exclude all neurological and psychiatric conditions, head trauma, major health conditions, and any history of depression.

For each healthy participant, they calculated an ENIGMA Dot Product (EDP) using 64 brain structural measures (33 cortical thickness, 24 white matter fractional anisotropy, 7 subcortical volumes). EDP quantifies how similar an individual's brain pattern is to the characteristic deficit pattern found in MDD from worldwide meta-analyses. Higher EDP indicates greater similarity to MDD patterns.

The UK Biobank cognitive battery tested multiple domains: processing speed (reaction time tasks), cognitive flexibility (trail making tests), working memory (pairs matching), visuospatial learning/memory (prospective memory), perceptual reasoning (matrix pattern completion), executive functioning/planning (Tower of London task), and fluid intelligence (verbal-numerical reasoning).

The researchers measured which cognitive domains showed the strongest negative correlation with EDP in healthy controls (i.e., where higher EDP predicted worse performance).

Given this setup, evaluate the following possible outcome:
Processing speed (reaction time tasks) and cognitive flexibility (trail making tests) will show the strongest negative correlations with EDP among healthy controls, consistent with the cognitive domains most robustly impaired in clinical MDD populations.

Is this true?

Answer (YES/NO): NO